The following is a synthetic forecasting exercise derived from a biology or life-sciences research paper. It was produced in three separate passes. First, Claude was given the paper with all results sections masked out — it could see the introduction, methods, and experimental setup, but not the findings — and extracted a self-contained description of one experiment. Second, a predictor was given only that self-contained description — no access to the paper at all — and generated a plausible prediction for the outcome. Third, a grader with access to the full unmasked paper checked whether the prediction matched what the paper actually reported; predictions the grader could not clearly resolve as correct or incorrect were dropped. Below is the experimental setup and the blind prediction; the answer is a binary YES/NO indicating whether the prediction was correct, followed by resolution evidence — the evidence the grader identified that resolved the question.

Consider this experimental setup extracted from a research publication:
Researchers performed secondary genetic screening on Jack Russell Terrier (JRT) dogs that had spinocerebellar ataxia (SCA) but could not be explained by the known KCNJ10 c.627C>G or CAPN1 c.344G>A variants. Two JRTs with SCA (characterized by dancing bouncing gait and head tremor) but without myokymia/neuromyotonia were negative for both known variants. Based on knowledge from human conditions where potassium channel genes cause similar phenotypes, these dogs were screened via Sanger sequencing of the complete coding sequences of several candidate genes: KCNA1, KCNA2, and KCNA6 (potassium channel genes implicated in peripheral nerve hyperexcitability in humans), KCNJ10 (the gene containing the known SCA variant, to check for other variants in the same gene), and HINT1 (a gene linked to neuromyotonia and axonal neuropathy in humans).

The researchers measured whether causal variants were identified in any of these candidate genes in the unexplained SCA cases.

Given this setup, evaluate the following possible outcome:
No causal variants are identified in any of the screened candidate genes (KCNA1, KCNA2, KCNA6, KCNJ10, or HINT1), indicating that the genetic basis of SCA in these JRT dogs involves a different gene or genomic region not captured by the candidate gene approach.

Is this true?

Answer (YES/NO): YES